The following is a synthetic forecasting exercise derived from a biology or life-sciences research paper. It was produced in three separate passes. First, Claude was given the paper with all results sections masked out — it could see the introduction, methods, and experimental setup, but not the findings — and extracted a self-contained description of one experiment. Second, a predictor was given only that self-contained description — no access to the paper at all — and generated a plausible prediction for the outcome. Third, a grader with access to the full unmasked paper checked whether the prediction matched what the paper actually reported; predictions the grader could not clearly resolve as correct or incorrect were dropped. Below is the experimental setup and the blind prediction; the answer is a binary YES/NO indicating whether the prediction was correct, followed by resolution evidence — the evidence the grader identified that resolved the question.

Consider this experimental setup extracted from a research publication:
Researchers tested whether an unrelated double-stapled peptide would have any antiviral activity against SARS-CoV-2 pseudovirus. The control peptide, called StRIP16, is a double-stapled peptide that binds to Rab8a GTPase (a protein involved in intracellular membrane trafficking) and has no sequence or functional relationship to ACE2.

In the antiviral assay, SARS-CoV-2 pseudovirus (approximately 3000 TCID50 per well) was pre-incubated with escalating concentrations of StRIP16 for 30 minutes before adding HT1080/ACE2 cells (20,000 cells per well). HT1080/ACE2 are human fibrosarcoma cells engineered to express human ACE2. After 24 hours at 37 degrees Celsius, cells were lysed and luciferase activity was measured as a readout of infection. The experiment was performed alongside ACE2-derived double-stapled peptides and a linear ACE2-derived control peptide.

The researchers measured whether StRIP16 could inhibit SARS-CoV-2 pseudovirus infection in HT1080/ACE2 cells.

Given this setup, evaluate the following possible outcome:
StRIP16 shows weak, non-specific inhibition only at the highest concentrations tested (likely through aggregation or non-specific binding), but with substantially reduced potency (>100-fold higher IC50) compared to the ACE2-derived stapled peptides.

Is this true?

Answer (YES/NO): NO